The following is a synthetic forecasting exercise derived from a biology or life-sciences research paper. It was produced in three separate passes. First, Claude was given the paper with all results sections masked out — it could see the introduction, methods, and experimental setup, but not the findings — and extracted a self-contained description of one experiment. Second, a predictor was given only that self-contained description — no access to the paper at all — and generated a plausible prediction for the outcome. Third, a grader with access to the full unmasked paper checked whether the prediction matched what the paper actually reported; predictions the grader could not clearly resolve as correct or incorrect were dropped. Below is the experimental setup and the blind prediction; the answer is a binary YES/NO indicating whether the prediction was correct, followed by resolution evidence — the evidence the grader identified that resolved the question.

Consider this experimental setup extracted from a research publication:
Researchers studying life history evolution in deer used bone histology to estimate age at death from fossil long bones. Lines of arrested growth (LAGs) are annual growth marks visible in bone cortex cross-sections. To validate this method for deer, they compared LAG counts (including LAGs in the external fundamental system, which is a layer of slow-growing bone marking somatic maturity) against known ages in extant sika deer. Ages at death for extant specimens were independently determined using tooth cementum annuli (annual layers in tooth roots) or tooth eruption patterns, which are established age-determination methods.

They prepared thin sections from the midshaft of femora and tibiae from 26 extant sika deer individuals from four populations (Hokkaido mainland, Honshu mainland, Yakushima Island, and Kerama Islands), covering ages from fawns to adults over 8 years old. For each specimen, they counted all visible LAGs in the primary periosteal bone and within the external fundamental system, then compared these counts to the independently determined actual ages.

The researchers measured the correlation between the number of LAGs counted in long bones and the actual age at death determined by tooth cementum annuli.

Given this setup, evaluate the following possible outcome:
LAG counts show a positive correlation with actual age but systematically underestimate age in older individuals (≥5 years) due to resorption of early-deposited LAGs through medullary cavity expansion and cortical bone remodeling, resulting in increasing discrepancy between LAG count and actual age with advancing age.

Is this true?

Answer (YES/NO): NO